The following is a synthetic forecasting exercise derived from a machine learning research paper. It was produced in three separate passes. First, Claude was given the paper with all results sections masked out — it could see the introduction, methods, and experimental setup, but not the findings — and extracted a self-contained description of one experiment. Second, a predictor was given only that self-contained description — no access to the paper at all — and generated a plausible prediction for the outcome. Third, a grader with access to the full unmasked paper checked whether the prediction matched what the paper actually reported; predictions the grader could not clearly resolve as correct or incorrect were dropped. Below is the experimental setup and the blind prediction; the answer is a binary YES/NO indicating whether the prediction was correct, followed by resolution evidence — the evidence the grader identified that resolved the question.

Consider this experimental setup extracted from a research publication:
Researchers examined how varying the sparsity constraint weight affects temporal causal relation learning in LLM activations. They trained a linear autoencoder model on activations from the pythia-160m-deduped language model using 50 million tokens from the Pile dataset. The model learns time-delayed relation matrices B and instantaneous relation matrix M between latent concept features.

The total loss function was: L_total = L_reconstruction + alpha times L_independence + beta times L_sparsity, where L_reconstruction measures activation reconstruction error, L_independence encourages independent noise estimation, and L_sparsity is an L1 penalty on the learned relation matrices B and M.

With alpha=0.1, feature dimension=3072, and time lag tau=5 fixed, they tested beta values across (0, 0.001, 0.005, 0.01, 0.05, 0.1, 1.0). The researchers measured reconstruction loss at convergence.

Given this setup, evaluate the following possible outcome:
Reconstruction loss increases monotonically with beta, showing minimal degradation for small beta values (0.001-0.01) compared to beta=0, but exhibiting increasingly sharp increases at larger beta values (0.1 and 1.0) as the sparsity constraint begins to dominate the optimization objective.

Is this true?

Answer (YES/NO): NO